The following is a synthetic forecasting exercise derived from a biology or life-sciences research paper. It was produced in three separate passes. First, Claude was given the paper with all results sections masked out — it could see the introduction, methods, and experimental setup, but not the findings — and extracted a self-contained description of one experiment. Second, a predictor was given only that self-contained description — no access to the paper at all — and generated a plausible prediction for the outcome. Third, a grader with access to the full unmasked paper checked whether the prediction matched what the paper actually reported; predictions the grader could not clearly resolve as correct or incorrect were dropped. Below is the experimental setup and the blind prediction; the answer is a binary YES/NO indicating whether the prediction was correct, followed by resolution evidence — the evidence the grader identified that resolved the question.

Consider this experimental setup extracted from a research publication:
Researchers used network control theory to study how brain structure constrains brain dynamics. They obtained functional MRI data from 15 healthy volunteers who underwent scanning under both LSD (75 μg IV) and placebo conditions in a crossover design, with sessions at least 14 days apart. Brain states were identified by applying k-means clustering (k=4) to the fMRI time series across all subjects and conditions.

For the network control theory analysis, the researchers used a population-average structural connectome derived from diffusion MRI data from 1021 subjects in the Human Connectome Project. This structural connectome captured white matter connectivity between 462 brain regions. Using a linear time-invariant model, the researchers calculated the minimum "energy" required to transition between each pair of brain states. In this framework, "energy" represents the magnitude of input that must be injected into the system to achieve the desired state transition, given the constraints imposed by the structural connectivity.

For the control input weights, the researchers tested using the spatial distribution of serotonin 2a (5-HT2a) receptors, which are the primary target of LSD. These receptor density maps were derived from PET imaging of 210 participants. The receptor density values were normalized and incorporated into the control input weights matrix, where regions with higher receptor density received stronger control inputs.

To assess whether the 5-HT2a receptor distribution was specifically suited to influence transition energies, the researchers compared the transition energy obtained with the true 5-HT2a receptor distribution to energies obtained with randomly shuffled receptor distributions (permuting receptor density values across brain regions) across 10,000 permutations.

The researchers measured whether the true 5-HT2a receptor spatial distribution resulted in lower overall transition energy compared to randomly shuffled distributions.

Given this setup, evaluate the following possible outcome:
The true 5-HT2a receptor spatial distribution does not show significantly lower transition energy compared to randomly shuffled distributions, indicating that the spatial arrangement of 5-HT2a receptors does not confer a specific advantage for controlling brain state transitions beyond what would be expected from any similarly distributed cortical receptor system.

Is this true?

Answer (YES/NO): NO